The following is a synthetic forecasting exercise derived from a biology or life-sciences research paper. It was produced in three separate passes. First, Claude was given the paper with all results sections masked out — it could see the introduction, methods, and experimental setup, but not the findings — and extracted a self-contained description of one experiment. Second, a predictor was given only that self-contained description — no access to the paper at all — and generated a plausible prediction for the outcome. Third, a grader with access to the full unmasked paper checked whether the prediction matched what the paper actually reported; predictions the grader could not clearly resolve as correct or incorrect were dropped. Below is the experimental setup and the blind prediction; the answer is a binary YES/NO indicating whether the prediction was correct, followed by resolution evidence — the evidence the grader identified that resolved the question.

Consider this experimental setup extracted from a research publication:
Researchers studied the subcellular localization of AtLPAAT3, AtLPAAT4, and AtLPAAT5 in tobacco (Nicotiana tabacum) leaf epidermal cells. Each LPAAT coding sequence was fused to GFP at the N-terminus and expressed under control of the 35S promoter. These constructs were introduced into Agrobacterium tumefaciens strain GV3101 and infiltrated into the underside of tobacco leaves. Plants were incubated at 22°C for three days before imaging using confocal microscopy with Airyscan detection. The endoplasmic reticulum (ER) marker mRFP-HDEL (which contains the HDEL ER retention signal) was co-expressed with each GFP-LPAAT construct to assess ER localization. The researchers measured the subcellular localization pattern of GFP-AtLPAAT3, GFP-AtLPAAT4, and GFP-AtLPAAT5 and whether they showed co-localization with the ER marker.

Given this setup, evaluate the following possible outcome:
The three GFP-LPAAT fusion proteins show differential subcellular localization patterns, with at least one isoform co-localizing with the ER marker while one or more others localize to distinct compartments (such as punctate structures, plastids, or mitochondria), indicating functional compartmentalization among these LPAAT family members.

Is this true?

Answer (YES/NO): YES